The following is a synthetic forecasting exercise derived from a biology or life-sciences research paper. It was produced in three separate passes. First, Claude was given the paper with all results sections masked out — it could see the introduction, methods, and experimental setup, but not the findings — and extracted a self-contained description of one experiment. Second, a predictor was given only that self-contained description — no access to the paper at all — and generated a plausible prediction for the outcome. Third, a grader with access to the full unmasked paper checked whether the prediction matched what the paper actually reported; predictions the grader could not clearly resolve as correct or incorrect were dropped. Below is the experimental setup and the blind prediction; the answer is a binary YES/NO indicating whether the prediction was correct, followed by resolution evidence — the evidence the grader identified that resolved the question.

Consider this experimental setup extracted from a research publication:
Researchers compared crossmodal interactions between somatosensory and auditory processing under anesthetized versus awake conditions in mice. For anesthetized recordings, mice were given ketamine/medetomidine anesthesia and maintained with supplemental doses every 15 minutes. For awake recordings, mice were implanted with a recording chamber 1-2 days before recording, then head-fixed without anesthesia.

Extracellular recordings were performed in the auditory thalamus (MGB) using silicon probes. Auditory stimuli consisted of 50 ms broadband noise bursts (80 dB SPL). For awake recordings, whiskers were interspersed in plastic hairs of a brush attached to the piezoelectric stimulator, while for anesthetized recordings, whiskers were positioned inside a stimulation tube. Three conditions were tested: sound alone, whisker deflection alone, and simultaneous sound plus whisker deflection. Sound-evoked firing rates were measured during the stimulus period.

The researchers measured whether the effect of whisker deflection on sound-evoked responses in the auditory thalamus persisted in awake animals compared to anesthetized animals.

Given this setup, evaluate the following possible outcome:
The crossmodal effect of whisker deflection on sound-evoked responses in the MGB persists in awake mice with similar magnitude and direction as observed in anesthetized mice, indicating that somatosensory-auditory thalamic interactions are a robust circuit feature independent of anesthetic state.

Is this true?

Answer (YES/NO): YES